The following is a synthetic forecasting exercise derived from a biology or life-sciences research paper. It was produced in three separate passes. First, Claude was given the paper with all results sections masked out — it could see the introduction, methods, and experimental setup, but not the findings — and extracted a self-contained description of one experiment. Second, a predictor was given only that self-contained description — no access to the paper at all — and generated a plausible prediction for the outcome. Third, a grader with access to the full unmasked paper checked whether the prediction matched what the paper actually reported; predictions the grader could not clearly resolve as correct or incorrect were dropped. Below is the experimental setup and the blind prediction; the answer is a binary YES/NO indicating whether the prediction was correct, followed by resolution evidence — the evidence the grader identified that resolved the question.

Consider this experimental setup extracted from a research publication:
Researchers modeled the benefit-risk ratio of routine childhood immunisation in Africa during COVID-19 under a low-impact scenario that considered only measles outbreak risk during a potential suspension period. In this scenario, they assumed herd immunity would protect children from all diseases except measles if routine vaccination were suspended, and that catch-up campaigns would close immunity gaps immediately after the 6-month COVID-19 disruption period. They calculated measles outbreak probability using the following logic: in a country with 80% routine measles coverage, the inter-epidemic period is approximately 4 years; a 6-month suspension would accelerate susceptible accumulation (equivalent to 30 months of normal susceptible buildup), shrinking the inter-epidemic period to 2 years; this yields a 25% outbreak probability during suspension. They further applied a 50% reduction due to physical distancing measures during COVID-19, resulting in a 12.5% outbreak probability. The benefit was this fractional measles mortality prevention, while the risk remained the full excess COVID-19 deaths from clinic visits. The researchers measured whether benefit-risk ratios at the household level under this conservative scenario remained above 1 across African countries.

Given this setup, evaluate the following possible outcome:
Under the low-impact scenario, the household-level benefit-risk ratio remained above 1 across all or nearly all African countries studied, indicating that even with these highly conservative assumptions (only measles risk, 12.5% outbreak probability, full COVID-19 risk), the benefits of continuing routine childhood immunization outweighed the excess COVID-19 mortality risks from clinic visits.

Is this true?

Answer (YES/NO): YES